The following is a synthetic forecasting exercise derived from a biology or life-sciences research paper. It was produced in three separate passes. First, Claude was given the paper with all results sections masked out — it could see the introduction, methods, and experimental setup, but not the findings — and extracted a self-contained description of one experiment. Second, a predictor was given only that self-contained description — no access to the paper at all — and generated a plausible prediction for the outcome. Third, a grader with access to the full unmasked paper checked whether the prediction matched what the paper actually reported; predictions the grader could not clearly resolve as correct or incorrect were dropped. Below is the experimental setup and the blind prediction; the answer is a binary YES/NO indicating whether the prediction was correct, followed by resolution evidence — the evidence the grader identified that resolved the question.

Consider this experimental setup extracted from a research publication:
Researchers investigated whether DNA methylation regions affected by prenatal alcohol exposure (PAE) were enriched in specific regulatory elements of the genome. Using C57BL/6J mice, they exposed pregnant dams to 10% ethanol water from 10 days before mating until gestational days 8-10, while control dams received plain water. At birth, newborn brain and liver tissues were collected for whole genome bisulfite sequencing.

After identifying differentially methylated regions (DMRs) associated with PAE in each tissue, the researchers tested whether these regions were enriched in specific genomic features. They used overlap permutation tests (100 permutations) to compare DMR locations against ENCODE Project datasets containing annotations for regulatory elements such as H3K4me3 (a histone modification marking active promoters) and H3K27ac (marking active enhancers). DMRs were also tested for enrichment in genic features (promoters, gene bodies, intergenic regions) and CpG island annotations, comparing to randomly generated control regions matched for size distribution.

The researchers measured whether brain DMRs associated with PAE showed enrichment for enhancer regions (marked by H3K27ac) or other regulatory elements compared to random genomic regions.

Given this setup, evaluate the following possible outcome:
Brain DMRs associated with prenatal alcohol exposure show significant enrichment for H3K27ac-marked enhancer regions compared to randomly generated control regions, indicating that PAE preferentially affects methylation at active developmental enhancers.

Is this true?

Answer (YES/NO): NO